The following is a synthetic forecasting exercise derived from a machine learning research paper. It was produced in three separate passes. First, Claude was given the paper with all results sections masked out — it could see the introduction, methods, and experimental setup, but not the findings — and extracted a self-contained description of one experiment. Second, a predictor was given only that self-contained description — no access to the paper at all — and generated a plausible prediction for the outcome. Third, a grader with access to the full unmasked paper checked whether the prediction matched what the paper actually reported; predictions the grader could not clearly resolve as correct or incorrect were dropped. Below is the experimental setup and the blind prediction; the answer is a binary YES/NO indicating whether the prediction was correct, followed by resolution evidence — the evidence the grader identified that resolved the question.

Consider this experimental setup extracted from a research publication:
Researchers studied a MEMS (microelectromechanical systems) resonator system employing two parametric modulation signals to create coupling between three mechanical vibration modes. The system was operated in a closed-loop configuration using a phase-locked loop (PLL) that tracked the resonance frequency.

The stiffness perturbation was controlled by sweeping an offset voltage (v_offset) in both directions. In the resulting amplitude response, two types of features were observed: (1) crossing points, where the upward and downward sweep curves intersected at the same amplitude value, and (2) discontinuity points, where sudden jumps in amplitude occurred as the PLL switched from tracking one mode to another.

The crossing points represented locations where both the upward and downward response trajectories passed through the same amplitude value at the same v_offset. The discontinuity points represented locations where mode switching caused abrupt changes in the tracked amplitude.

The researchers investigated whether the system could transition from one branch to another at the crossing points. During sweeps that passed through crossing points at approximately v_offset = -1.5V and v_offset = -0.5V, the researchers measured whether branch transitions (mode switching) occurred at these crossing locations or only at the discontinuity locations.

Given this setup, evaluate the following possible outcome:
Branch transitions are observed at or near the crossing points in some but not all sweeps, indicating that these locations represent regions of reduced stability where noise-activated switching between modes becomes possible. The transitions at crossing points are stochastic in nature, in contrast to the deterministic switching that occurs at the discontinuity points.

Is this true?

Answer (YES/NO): NO